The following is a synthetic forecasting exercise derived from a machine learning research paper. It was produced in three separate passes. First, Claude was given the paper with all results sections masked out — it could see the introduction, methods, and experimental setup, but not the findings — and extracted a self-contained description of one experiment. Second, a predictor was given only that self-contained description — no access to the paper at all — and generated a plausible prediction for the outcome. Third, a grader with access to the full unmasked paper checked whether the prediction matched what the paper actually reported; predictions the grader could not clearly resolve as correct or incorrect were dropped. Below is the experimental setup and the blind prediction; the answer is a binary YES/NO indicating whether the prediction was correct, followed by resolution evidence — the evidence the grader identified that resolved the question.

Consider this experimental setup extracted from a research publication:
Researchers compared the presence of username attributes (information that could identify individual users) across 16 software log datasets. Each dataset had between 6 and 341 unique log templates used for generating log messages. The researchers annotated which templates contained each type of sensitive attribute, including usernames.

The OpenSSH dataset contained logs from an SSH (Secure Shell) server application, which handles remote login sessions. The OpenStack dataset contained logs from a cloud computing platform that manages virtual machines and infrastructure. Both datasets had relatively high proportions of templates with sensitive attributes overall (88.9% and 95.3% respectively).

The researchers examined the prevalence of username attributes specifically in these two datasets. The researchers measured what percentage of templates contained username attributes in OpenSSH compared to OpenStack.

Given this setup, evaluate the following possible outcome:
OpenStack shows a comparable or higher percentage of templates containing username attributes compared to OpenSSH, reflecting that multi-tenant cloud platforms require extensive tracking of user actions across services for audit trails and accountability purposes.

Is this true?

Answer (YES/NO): NO